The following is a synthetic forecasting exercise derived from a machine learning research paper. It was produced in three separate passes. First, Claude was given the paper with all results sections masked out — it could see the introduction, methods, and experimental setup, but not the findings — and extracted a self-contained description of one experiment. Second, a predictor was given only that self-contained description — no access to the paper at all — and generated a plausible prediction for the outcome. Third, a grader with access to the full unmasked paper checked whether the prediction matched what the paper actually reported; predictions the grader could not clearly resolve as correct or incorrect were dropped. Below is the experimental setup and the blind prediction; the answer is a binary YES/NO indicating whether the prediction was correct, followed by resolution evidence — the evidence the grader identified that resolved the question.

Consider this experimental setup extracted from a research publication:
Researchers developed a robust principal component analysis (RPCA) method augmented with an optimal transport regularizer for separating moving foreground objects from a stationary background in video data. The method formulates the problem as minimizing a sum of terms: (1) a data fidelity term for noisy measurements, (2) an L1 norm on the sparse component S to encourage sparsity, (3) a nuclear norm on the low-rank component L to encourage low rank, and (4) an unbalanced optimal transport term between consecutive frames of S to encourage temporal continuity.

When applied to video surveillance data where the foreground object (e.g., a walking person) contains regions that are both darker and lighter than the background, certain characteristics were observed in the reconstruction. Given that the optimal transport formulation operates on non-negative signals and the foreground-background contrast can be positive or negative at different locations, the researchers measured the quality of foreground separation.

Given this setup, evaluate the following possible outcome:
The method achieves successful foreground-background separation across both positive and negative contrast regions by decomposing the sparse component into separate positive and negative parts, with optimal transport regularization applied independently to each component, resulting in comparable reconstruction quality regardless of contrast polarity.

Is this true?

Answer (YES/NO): YES